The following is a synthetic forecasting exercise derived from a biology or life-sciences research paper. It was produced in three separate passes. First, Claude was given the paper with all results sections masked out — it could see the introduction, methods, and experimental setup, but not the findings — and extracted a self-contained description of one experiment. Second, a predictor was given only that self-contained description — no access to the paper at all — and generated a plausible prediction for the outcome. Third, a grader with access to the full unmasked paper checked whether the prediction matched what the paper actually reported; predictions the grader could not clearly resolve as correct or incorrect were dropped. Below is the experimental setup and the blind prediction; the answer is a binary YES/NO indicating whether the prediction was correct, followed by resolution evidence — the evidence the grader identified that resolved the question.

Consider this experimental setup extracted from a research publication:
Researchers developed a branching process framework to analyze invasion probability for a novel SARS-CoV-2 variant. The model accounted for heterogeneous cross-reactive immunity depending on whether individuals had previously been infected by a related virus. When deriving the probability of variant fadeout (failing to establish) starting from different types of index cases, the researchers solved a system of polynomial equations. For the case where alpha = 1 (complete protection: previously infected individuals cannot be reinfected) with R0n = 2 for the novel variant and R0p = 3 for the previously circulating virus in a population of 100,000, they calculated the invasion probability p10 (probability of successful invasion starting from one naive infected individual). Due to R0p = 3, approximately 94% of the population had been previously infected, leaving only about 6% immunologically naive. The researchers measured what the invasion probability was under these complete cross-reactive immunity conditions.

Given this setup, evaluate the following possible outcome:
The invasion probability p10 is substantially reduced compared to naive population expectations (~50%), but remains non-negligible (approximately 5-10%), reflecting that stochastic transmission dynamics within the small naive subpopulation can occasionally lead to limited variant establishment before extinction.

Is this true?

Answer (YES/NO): NO